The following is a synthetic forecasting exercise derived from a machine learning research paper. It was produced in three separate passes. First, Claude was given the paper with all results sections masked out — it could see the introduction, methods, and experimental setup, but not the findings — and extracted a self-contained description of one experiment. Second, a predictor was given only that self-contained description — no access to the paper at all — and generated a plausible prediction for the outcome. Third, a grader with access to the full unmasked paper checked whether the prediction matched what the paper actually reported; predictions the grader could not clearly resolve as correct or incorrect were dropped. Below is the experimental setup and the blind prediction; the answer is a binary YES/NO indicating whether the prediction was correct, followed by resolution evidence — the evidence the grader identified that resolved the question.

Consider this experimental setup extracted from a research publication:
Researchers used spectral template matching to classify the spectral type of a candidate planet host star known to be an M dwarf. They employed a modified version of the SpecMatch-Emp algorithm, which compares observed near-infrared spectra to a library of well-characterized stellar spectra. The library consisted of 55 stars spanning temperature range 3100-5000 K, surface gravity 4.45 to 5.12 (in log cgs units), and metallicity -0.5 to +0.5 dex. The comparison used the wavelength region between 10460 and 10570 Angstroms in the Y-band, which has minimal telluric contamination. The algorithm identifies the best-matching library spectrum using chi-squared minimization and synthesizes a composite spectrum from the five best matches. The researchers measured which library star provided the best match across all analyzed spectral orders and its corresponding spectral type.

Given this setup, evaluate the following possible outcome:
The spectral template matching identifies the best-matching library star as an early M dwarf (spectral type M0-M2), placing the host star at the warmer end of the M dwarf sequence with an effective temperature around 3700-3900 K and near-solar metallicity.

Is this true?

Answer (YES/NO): NO